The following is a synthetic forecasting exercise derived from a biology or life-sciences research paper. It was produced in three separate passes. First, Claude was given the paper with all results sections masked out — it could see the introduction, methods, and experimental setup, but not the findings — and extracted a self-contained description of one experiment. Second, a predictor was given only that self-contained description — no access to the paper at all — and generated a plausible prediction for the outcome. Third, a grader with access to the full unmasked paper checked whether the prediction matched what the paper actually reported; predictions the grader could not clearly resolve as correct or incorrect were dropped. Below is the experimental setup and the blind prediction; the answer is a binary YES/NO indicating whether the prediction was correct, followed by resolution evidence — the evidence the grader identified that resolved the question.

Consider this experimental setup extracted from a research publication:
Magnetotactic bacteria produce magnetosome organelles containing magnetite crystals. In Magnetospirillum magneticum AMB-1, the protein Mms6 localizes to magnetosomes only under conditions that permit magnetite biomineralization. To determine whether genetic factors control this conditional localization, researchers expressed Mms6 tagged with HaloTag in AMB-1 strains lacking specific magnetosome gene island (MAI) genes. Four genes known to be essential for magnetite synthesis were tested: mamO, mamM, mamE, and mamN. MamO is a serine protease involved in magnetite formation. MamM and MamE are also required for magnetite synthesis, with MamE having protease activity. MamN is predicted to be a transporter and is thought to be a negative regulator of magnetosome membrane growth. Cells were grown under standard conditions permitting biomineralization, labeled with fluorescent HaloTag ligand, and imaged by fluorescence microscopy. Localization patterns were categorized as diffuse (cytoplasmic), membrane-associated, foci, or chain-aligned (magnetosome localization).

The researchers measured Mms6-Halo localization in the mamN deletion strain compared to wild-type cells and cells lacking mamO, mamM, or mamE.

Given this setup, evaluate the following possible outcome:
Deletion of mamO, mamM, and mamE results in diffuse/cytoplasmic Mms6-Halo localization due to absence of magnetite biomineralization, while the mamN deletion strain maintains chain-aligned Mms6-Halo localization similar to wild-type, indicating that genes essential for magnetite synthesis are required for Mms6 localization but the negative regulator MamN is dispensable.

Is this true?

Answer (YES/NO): NO